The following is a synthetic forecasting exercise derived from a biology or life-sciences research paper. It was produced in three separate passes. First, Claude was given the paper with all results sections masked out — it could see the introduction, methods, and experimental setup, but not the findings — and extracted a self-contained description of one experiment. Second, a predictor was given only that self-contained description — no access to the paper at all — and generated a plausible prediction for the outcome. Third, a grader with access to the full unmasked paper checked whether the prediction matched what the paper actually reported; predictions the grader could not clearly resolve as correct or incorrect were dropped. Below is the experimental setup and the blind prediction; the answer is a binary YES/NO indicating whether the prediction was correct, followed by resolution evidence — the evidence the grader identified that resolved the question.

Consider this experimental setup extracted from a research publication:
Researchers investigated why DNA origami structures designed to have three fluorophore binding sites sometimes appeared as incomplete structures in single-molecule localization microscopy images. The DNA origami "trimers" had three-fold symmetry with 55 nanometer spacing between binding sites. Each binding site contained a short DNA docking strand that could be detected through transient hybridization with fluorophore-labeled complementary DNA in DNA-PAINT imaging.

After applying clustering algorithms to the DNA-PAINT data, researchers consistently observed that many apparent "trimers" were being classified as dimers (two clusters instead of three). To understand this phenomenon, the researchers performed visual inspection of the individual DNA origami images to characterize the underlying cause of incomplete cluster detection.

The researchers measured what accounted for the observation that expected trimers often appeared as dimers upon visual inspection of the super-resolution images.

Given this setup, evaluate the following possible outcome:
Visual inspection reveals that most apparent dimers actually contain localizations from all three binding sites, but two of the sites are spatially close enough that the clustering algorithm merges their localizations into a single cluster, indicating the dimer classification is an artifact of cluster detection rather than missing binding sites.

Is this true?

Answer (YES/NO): NO